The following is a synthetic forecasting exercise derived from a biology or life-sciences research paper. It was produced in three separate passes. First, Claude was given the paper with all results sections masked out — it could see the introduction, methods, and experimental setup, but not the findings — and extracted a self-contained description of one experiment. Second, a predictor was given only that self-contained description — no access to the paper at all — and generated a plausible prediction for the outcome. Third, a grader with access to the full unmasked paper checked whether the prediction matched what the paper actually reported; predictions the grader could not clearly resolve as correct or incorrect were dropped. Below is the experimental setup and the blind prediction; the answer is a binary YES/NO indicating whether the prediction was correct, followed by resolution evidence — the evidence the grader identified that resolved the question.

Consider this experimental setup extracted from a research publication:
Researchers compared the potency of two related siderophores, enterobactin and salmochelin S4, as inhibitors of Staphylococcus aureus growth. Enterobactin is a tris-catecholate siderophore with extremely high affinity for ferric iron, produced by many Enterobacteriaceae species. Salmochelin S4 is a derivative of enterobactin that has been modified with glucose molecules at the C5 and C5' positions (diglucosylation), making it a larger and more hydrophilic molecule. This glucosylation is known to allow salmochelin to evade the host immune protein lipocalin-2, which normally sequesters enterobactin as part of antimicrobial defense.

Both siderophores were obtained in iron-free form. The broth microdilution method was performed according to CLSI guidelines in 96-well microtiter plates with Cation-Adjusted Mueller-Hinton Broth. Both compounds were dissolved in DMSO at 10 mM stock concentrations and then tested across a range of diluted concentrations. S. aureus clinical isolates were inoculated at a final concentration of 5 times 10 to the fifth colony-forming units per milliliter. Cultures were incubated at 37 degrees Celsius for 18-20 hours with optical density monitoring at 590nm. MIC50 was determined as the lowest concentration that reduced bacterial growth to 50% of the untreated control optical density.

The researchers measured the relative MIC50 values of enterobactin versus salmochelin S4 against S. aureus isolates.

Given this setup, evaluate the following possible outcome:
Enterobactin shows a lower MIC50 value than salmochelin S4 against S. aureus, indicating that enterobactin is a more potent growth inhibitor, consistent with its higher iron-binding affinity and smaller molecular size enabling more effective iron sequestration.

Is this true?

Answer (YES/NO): NO